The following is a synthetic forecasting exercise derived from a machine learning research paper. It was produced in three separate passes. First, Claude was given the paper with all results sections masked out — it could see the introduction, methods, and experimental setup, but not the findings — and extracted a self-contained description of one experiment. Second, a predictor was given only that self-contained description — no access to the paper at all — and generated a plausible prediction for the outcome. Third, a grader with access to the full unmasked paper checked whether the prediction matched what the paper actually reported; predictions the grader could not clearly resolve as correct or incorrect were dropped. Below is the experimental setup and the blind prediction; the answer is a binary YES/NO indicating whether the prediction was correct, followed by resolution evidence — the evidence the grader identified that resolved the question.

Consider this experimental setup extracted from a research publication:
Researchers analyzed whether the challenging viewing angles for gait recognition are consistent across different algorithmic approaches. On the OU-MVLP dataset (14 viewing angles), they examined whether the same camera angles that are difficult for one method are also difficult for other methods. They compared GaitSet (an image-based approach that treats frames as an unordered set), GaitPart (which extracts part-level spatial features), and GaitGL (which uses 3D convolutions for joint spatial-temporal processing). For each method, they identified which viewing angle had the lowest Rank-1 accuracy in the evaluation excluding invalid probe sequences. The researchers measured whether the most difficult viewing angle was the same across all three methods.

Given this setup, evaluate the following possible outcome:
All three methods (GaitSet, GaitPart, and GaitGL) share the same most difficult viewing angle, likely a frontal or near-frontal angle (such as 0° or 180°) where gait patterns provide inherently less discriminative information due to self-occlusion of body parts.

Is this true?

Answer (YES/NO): YES